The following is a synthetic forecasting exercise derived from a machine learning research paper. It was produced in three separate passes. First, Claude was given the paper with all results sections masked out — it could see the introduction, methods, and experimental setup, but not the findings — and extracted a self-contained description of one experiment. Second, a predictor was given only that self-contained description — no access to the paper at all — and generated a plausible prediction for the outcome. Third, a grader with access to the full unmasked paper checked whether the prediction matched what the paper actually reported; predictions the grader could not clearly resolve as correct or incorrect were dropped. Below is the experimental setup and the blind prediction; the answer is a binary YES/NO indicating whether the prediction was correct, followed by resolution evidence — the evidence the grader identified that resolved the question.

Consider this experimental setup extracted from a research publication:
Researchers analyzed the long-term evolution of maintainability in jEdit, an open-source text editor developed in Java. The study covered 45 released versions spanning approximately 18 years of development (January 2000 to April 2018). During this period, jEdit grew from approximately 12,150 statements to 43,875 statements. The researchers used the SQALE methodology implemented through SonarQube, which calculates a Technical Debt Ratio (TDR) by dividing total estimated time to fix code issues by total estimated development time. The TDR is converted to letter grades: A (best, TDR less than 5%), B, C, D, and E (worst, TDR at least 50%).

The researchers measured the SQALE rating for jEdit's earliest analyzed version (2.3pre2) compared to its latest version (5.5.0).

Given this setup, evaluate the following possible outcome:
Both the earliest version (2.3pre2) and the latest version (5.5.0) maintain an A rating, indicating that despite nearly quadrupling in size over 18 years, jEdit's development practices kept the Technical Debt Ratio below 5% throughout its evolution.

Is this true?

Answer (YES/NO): YES